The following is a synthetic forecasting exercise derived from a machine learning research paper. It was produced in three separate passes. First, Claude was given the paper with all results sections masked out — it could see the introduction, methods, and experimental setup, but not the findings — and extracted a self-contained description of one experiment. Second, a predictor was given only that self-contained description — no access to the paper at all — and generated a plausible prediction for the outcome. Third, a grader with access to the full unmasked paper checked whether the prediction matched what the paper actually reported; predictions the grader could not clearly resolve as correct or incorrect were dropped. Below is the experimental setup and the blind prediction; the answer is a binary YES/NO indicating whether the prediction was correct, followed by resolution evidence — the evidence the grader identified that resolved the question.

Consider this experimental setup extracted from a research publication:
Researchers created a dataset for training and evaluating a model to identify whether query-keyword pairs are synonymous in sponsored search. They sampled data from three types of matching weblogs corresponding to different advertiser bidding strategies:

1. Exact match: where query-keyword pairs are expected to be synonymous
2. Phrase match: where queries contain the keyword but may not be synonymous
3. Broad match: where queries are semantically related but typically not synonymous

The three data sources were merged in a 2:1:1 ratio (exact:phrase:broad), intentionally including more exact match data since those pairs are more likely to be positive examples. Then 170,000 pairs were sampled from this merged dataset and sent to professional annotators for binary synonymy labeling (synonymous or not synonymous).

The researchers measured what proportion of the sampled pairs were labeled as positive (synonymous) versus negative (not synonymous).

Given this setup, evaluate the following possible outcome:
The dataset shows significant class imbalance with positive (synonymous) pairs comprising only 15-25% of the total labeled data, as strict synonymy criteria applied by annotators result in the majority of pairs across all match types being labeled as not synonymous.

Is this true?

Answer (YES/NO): NO